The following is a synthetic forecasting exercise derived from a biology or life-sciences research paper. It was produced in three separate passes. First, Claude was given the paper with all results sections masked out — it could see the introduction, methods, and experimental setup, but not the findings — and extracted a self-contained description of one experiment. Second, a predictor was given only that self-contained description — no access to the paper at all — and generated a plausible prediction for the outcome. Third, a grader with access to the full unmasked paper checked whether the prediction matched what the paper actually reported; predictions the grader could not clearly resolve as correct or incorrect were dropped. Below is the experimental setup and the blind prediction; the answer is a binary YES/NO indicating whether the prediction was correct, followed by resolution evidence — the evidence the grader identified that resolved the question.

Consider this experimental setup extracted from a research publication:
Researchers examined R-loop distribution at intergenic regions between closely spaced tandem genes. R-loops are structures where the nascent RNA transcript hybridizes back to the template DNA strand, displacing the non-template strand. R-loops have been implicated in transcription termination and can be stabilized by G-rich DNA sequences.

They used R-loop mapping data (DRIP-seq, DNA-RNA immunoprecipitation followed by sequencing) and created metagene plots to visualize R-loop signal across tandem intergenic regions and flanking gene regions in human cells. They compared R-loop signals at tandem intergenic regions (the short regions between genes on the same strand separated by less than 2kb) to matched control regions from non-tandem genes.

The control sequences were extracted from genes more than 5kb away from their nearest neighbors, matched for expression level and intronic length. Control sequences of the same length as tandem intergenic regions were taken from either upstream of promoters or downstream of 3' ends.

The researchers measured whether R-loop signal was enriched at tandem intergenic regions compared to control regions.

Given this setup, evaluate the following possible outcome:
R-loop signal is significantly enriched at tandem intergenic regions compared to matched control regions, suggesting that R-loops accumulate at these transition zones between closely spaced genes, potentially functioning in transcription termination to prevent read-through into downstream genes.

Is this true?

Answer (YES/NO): YES